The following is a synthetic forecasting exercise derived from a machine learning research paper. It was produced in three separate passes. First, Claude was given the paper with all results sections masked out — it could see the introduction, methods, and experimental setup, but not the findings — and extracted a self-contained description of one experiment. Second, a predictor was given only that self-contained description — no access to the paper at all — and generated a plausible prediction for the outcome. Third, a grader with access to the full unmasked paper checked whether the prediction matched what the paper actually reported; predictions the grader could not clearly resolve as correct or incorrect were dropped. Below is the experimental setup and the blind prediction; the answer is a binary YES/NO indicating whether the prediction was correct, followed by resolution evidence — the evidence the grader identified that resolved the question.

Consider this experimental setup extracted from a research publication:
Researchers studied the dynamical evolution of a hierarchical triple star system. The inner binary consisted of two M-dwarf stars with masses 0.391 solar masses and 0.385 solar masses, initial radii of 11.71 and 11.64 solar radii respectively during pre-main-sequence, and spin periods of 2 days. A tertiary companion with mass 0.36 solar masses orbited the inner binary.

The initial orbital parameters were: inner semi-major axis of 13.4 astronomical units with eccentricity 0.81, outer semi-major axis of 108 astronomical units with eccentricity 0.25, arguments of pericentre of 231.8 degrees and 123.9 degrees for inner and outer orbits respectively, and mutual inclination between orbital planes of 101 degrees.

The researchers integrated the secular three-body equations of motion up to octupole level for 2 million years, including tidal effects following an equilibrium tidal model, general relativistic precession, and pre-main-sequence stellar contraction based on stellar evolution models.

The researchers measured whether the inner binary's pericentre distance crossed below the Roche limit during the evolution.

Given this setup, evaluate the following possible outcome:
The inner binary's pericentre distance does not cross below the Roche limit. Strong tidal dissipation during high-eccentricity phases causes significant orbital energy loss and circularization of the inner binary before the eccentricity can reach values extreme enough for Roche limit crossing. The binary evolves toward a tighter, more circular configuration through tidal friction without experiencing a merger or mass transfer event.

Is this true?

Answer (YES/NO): NO